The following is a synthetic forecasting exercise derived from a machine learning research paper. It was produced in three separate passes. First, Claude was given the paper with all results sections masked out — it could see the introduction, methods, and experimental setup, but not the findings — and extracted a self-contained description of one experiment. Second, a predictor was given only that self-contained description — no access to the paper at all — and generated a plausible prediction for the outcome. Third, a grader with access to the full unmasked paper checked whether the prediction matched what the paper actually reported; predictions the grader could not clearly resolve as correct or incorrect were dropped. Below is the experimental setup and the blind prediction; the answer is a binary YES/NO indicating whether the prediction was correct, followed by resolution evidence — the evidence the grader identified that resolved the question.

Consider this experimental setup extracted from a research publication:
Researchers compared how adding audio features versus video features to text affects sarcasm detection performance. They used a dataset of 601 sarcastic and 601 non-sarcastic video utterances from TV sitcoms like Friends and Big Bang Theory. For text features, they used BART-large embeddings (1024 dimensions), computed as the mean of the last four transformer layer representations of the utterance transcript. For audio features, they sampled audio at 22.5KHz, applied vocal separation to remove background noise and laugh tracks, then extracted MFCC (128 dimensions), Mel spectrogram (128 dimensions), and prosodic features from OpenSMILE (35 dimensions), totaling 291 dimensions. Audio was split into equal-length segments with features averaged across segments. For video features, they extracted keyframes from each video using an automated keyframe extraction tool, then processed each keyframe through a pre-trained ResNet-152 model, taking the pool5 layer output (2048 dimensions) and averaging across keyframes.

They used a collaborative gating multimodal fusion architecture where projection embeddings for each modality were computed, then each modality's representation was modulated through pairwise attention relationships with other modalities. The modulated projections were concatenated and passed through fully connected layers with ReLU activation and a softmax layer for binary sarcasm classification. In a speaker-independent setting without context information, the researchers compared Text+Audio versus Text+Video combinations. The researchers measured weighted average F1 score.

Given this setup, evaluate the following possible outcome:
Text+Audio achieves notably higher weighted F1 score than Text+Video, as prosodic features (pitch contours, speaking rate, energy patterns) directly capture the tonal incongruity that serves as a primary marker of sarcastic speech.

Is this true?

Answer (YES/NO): NO